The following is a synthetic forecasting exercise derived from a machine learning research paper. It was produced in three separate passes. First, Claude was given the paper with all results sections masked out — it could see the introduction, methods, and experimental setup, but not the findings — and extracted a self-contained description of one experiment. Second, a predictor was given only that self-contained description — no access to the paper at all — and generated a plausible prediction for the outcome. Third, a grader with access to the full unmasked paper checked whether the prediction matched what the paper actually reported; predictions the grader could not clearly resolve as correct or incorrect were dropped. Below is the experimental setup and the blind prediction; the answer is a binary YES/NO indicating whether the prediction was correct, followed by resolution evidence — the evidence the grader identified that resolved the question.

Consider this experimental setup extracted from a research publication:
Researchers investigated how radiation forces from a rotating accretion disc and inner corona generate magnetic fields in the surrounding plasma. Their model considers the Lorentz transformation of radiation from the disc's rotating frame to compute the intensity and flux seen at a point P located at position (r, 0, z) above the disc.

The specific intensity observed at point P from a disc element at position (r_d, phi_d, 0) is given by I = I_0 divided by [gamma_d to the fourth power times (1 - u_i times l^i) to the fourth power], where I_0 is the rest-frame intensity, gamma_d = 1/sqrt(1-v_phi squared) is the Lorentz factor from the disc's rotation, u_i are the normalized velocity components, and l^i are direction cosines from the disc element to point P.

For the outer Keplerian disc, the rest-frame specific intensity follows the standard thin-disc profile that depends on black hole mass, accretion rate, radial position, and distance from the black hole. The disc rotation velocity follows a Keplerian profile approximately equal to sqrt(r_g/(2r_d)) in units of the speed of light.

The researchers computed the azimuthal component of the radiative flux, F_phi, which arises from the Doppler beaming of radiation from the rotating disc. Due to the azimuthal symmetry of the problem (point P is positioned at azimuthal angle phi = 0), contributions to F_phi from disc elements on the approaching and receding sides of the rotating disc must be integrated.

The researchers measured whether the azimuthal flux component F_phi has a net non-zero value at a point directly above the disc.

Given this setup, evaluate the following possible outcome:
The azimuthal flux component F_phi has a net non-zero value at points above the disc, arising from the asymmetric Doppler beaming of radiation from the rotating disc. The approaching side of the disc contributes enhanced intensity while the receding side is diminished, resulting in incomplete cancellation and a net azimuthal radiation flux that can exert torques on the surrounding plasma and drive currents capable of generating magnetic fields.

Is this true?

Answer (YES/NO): YES